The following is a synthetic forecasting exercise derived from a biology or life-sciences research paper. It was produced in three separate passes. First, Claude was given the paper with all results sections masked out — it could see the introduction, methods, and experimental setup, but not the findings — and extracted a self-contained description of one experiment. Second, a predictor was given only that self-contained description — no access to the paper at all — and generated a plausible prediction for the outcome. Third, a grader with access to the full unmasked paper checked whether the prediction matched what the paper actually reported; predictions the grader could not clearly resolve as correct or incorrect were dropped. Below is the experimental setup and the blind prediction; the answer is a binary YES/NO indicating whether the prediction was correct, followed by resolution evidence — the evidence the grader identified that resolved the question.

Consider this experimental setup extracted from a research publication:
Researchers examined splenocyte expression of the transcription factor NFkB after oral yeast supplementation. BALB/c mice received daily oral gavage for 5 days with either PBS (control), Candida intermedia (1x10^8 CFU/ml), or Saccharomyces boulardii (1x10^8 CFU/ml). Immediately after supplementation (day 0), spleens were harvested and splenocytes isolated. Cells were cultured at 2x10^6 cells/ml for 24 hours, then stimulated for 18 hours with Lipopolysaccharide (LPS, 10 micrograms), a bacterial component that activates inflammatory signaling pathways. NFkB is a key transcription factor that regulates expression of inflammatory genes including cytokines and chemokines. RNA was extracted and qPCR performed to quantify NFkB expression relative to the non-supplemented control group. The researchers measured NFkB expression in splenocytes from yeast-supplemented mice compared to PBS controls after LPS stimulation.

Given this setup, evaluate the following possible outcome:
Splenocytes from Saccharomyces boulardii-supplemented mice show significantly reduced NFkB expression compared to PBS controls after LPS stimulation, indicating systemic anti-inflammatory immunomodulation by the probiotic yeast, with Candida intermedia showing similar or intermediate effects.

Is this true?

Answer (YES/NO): NO